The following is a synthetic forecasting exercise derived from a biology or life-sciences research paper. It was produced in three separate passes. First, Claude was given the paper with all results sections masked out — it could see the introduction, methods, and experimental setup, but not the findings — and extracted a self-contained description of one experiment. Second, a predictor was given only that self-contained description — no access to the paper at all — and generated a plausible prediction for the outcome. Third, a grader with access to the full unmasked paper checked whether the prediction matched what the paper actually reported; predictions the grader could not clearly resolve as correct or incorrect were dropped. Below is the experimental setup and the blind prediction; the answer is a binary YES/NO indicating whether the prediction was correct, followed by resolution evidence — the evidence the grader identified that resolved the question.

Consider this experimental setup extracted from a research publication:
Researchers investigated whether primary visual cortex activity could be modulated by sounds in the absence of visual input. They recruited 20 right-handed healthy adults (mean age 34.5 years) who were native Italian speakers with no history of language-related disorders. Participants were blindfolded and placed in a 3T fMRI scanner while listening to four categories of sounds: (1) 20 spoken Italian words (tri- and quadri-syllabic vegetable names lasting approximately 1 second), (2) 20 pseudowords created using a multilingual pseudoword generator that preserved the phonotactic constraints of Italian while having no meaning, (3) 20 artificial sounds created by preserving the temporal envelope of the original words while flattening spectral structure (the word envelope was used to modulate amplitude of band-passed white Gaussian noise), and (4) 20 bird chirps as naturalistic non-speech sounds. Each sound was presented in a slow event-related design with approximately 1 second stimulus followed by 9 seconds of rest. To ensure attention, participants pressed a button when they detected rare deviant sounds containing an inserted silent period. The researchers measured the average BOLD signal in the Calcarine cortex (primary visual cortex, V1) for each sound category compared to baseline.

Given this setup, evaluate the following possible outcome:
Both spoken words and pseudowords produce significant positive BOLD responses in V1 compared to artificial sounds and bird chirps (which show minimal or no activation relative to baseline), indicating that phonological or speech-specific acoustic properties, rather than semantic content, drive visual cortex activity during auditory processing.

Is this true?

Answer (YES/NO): NO